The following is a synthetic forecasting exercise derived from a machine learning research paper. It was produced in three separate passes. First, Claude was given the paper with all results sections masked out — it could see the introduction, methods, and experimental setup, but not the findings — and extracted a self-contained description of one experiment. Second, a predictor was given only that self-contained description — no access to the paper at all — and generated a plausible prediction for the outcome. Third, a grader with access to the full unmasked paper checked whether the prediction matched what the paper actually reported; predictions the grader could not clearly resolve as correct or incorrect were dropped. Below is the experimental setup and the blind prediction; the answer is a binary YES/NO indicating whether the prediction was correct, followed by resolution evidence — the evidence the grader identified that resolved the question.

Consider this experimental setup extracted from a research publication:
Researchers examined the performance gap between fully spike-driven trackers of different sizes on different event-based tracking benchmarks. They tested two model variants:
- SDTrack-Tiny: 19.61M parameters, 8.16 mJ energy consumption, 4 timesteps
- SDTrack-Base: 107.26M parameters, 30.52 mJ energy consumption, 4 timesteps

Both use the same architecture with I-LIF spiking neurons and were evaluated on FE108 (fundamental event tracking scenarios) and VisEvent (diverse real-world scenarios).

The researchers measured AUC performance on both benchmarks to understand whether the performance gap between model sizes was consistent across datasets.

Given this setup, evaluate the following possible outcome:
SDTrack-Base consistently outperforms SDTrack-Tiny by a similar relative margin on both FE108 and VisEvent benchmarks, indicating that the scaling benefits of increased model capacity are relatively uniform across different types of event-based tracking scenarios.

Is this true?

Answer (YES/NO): NO